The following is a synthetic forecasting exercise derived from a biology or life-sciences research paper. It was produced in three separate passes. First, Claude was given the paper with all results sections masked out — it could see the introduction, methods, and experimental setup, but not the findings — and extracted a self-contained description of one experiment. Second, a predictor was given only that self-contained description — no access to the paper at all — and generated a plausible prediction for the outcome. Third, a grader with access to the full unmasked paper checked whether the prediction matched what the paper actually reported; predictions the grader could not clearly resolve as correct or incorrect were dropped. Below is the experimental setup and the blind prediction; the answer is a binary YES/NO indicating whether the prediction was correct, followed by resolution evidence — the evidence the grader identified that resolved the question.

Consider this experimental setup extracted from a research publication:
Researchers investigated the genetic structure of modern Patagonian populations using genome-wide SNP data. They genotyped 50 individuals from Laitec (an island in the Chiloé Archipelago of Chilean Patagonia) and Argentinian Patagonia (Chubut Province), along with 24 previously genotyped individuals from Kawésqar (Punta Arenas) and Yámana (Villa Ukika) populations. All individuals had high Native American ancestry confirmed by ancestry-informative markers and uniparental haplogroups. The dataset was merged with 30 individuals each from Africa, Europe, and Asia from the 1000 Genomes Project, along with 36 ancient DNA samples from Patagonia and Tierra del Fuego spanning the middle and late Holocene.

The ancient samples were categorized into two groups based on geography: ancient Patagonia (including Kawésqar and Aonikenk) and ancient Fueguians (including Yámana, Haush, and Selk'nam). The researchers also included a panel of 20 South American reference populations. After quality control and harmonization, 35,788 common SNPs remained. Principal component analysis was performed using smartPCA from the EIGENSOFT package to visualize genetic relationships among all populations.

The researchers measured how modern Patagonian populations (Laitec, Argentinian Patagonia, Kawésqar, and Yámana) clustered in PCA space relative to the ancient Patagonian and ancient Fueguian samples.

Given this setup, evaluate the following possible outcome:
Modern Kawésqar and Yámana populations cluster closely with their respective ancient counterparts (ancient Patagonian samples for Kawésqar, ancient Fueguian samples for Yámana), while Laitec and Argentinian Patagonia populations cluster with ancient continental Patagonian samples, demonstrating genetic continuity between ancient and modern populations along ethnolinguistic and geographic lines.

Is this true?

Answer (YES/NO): NO